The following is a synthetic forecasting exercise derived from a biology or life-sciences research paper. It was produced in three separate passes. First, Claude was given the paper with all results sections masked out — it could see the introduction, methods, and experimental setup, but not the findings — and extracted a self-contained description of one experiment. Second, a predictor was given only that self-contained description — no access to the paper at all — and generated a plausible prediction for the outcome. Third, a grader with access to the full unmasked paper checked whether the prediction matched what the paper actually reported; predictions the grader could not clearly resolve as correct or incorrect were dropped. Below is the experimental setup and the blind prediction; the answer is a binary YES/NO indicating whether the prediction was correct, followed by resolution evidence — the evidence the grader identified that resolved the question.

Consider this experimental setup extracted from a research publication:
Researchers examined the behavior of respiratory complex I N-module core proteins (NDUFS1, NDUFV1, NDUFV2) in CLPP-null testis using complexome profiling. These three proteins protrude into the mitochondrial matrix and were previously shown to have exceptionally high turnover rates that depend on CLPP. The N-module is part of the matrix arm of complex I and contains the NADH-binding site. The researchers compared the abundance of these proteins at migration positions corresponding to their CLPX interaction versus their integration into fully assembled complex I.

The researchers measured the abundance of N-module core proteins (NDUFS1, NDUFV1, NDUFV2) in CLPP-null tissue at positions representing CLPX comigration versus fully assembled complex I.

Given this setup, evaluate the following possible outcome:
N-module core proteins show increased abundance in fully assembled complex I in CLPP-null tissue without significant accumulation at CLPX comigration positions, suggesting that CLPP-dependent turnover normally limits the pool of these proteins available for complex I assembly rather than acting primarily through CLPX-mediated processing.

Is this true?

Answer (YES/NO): NO